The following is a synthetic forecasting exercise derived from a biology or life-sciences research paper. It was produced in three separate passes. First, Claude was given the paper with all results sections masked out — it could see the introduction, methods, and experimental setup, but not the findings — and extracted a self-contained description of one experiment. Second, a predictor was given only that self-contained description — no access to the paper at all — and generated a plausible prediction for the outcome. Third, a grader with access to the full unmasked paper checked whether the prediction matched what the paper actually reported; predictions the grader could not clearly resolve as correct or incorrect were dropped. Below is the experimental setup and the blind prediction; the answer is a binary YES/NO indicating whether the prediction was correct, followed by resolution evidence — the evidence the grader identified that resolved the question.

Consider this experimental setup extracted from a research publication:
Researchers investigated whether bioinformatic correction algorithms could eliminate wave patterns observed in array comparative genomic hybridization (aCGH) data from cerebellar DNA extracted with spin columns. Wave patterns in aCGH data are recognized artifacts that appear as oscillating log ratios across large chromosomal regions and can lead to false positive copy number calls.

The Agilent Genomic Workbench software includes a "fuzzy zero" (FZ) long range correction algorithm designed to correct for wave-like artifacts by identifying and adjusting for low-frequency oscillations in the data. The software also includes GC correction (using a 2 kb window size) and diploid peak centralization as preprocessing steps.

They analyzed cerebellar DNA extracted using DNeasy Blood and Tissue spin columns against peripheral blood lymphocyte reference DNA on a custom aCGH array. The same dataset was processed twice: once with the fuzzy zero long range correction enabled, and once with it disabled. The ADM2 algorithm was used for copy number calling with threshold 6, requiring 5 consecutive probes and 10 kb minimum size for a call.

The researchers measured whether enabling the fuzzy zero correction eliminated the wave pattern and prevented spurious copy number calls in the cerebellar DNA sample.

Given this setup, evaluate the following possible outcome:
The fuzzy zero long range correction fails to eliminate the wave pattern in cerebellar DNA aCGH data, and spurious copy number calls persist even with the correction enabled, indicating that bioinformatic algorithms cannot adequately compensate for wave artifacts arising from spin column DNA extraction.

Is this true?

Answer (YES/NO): YES